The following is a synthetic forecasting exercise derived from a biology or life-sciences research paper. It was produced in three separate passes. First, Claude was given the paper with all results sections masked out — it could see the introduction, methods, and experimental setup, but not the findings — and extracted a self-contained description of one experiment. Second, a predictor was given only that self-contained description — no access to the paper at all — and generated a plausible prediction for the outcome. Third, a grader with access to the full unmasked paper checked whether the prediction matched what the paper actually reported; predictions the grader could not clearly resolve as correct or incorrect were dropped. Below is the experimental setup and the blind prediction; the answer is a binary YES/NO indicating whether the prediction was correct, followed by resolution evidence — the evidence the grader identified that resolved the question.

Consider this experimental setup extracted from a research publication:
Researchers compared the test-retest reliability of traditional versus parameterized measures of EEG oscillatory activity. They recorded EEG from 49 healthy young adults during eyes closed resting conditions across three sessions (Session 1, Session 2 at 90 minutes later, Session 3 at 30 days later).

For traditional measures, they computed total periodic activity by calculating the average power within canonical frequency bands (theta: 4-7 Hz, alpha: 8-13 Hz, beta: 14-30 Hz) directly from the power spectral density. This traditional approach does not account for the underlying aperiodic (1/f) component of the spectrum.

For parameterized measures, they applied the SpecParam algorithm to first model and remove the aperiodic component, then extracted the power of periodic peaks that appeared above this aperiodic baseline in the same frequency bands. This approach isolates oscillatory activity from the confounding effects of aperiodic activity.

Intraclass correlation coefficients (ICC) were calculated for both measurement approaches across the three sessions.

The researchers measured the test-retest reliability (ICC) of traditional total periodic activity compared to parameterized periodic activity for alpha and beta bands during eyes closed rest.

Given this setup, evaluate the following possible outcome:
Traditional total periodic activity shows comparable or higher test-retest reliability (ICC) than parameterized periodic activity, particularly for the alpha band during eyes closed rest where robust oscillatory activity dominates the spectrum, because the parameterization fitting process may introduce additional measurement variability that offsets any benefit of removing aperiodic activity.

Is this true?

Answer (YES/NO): NO